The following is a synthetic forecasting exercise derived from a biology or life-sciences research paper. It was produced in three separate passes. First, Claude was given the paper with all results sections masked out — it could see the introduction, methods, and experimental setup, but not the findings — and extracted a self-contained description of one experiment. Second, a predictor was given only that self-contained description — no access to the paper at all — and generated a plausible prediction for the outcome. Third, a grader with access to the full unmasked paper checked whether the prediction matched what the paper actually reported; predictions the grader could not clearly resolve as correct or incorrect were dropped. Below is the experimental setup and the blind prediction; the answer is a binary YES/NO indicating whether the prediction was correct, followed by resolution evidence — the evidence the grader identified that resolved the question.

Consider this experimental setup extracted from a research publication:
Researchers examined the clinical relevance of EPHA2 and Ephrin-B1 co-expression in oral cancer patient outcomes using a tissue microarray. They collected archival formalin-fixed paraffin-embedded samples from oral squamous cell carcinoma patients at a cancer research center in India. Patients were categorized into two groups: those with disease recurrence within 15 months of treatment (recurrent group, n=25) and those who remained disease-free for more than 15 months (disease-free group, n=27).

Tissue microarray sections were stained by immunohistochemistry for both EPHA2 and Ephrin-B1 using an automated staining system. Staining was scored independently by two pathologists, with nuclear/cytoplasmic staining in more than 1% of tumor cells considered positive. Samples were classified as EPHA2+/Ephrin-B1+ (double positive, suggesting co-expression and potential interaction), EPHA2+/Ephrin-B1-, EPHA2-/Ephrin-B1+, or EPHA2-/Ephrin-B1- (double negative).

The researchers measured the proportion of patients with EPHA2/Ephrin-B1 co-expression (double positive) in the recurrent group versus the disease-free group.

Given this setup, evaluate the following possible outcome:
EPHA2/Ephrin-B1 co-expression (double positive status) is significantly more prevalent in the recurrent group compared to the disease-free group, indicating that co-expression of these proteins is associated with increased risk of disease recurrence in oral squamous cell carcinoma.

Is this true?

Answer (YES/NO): YES